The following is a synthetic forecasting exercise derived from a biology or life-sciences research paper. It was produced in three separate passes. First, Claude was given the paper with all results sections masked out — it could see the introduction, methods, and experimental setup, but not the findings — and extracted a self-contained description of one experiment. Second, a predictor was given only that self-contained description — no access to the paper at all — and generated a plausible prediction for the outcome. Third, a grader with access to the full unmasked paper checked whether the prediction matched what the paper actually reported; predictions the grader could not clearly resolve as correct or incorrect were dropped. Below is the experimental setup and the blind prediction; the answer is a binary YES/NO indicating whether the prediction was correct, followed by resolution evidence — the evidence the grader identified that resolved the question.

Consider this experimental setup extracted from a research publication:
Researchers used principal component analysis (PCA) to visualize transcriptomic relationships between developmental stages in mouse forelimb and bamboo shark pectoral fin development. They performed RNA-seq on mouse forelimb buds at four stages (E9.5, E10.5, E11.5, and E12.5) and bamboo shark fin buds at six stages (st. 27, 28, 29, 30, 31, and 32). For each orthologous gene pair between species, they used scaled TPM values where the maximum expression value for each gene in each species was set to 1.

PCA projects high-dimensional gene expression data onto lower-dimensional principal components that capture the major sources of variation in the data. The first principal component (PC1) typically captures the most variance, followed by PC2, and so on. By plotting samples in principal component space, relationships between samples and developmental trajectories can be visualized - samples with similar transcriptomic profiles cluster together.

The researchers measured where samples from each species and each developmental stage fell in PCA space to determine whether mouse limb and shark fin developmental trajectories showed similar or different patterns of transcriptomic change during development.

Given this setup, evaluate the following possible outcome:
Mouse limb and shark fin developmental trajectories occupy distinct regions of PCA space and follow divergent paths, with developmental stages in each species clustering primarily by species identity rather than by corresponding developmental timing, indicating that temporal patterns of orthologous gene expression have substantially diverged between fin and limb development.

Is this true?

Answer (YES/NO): NO